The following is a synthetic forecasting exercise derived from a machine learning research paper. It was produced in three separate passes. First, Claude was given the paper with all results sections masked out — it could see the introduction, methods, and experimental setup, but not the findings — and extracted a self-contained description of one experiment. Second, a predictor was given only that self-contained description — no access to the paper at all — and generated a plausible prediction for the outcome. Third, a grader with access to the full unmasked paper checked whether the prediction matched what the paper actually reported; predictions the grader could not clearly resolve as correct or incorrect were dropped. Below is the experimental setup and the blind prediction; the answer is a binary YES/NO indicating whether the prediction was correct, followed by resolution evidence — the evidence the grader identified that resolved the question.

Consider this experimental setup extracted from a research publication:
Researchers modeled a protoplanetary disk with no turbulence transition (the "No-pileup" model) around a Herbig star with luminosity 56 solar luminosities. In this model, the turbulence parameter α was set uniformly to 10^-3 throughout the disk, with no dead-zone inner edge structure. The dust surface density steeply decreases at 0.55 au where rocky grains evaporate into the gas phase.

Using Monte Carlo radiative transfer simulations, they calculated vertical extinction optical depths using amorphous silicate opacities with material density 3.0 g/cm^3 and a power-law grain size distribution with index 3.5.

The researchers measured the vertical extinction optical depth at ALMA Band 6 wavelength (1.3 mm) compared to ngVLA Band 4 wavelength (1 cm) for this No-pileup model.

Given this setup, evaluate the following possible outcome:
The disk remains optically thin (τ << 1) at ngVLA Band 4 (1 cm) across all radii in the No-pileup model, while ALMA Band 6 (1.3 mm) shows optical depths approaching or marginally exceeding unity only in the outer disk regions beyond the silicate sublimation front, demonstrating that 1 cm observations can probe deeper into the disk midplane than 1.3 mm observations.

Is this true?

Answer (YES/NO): NO